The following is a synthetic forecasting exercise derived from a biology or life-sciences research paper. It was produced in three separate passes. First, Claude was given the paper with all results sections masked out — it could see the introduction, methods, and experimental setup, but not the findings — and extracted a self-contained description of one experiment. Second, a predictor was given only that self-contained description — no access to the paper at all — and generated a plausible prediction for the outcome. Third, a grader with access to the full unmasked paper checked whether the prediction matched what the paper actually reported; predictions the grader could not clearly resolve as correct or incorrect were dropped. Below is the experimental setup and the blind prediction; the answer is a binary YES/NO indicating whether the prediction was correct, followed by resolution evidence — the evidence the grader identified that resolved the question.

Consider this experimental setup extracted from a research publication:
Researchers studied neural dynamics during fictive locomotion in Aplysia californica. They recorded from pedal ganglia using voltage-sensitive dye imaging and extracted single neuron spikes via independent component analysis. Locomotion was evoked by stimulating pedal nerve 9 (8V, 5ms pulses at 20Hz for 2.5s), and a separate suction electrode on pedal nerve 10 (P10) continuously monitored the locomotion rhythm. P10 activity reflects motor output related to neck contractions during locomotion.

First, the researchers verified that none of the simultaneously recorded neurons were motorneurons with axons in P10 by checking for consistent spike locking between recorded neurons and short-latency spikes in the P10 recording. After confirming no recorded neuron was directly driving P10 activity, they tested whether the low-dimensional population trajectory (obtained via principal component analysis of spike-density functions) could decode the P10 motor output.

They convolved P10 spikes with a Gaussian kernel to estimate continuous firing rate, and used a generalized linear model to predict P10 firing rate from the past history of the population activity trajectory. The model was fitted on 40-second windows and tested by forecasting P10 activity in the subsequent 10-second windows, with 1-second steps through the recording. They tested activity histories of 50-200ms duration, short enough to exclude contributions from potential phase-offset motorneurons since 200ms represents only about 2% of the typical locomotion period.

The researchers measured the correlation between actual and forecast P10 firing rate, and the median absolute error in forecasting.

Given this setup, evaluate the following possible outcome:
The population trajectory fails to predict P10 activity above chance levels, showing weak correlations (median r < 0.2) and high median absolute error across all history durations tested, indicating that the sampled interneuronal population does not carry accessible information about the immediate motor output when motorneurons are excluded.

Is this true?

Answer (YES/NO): NO